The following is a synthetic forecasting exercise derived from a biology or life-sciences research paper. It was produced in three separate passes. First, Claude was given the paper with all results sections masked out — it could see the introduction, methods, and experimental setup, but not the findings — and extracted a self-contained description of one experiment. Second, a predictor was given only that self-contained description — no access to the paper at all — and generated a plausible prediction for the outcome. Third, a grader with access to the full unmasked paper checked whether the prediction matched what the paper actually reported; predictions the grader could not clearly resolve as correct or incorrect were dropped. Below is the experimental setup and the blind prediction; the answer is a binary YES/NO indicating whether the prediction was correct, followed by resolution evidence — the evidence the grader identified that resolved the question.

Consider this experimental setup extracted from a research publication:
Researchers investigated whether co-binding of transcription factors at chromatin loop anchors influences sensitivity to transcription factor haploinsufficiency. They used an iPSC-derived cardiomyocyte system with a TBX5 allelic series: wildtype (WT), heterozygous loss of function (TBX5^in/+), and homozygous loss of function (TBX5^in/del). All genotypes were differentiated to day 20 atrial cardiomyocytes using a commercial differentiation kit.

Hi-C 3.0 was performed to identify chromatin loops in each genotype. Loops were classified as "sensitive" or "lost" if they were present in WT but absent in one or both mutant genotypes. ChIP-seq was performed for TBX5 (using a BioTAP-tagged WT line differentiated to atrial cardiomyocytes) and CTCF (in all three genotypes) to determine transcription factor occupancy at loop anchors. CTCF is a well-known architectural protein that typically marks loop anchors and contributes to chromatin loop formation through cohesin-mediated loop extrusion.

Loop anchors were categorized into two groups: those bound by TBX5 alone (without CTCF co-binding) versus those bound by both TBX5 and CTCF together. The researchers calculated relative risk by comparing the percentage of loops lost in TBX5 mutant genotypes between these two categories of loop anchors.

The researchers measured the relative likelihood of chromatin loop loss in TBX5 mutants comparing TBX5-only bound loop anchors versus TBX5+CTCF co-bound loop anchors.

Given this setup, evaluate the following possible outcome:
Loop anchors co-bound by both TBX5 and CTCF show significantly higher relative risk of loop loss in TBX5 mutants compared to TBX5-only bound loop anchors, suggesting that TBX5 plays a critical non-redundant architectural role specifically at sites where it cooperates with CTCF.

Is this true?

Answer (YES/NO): NO